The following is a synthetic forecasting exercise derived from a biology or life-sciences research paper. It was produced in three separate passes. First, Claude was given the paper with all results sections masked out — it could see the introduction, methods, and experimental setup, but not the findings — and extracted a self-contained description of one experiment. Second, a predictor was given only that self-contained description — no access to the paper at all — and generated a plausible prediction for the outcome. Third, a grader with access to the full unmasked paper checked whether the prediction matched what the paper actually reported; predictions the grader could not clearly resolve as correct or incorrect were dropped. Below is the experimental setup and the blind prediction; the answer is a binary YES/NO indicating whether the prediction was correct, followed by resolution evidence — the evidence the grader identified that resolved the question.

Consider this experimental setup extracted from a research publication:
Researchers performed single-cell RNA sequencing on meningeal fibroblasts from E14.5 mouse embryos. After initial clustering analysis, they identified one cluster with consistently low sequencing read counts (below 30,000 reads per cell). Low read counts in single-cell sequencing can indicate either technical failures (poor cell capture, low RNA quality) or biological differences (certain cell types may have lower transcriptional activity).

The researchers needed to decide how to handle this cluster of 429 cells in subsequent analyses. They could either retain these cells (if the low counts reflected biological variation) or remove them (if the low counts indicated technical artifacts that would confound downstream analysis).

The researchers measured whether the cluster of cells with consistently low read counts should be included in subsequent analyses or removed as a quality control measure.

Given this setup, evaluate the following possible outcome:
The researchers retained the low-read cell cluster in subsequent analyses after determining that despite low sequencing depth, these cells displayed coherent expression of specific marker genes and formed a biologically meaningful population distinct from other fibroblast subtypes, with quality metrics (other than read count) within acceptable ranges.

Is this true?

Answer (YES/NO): NO